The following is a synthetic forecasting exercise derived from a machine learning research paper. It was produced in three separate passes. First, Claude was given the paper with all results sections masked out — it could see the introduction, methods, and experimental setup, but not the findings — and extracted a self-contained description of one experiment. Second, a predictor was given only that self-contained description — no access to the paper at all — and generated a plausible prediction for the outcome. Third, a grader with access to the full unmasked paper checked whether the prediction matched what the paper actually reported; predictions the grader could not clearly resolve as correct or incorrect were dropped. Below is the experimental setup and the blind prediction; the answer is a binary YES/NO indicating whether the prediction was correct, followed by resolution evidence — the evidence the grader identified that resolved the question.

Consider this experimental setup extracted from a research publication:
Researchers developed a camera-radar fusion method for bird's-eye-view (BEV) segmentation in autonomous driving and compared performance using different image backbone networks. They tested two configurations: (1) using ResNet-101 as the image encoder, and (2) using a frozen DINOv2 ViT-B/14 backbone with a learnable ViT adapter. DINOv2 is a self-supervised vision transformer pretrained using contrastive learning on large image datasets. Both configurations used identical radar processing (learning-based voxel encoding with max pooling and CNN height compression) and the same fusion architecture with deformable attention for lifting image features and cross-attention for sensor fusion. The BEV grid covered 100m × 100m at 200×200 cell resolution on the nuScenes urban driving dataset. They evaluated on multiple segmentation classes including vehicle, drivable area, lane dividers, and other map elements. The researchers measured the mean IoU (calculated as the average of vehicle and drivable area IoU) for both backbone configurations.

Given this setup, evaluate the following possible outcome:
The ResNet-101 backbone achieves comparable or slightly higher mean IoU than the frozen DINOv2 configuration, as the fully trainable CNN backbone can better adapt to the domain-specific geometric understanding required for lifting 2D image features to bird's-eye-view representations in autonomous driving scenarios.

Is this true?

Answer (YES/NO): NO